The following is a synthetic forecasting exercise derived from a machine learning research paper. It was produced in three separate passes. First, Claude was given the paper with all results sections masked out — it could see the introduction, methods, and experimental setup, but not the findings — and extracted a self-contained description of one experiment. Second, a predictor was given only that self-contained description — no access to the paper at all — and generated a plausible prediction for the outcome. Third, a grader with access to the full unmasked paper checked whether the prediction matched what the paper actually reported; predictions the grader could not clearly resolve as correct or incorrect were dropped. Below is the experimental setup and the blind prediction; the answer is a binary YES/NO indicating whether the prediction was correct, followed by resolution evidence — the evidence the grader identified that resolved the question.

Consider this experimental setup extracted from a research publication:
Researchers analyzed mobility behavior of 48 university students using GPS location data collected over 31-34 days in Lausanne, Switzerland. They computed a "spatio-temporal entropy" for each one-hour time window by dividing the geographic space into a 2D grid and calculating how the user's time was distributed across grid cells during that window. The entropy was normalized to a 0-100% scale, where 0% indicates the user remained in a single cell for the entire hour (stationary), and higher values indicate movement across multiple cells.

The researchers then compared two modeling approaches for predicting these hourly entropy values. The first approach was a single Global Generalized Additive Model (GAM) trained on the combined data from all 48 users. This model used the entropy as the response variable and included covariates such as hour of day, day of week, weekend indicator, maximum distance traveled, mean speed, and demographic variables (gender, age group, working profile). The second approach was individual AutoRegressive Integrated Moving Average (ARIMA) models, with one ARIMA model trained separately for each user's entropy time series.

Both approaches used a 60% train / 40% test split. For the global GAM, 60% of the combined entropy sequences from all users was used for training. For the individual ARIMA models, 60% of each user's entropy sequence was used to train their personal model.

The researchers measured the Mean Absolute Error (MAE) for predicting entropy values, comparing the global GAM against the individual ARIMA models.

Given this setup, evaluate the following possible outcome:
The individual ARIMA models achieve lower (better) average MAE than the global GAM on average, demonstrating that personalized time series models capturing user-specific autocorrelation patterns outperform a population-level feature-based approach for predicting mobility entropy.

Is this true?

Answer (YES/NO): NO